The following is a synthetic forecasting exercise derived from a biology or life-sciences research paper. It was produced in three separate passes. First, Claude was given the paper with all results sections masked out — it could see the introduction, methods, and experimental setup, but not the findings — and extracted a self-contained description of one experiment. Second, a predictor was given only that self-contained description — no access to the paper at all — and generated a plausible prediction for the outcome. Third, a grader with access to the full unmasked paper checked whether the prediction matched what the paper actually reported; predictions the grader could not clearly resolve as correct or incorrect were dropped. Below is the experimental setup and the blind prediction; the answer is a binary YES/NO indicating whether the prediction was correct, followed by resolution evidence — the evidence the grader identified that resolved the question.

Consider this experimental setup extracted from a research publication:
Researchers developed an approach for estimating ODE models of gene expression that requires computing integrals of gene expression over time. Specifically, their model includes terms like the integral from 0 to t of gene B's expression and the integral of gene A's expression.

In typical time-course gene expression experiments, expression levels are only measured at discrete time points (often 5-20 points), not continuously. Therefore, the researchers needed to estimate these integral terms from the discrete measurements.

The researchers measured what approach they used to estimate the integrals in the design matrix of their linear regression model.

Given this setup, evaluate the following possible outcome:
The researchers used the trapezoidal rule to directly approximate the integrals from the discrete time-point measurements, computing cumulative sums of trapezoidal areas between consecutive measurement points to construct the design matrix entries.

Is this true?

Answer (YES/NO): NO